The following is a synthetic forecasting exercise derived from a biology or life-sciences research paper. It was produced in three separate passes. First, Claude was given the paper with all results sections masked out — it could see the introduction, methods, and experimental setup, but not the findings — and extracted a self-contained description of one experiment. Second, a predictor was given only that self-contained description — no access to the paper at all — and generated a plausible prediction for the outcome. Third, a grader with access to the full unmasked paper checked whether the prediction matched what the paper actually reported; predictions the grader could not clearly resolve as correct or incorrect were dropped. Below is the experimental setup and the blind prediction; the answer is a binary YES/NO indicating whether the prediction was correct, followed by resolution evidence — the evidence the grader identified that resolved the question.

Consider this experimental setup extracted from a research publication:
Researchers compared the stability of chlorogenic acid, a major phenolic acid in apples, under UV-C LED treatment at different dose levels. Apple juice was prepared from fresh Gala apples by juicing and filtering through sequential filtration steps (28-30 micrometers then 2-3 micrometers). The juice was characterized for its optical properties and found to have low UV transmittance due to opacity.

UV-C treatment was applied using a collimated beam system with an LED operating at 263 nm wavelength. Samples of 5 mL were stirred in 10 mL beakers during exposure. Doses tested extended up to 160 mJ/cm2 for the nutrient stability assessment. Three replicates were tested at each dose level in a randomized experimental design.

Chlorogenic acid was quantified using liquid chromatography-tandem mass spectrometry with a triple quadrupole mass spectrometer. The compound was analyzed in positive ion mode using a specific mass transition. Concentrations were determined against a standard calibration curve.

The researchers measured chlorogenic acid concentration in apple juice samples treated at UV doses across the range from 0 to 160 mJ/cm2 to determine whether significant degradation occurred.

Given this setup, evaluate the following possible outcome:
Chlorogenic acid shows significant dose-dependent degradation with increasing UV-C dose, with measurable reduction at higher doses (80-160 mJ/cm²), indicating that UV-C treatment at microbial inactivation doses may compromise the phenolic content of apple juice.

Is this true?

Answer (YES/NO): YES